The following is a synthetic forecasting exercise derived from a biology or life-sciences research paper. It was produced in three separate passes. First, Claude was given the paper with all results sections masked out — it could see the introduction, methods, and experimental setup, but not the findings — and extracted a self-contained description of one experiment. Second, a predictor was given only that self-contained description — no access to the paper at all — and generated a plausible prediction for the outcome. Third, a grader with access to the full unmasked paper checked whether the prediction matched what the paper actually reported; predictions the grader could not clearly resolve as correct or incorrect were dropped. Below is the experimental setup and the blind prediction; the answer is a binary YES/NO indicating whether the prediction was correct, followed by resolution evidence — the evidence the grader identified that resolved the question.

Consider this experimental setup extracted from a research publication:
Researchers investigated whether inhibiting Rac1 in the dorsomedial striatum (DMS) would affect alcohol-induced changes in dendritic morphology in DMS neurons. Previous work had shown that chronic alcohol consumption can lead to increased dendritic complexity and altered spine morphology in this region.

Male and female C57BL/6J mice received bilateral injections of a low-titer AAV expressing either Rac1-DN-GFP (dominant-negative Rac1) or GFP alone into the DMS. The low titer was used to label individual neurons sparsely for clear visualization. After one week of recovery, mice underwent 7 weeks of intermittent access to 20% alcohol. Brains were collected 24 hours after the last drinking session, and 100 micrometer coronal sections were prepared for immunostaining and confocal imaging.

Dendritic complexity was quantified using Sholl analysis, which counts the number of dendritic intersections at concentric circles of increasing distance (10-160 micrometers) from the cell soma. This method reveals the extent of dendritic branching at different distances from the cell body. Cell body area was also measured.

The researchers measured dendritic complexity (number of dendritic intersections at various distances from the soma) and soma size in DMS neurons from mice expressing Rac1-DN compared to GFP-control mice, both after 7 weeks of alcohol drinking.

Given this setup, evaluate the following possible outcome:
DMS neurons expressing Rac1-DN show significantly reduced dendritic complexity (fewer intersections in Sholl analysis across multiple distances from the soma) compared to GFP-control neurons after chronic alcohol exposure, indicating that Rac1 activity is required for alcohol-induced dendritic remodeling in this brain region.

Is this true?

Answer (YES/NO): NO